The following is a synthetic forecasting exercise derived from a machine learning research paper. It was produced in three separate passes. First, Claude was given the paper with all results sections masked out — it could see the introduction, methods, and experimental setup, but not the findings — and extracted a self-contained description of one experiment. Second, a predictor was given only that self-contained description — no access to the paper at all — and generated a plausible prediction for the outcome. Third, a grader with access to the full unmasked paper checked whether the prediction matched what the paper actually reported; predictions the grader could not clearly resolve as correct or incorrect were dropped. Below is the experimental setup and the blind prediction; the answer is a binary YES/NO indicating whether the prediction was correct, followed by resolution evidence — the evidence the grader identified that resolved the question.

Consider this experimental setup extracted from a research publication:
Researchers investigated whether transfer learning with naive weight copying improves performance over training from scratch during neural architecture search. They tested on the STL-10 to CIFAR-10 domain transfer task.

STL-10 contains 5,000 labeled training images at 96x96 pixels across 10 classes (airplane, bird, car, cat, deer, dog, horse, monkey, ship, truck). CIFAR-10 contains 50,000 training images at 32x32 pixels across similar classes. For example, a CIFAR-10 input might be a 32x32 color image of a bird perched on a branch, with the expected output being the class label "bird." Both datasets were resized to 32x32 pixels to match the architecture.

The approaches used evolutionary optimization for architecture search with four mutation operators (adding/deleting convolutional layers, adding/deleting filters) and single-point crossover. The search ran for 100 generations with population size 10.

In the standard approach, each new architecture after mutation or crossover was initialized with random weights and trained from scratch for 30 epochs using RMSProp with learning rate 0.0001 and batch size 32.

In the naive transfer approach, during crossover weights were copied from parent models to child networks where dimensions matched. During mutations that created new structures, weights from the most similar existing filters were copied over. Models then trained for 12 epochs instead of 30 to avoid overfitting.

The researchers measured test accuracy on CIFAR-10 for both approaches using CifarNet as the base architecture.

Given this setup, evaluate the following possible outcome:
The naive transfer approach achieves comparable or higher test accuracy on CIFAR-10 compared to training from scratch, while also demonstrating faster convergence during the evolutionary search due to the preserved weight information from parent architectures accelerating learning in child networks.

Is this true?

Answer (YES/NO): NO